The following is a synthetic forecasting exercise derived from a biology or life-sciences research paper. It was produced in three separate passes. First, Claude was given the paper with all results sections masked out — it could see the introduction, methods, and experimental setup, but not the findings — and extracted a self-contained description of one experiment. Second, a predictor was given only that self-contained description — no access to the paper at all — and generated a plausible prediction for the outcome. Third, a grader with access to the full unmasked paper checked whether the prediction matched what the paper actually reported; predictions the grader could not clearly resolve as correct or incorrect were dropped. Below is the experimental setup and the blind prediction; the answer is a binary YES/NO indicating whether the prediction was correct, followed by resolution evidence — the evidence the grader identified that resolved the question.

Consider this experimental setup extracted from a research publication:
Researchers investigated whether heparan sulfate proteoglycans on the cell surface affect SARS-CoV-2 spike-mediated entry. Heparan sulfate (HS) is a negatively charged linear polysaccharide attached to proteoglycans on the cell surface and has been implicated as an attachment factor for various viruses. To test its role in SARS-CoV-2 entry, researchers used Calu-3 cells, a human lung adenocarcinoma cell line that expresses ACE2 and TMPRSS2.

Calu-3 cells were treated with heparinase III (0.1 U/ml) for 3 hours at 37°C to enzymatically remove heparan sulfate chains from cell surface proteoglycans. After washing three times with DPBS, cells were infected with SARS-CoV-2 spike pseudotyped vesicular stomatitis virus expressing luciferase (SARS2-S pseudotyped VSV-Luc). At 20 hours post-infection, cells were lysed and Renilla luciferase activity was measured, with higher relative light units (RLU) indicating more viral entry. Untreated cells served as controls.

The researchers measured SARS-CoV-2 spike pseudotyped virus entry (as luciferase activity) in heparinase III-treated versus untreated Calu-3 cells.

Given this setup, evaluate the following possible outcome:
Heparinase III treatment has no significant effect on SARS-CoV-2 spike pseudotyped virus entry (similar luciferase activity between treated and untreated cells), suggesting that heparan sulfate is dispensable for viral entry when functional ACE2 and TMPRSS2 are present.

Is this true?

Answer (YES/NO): YES